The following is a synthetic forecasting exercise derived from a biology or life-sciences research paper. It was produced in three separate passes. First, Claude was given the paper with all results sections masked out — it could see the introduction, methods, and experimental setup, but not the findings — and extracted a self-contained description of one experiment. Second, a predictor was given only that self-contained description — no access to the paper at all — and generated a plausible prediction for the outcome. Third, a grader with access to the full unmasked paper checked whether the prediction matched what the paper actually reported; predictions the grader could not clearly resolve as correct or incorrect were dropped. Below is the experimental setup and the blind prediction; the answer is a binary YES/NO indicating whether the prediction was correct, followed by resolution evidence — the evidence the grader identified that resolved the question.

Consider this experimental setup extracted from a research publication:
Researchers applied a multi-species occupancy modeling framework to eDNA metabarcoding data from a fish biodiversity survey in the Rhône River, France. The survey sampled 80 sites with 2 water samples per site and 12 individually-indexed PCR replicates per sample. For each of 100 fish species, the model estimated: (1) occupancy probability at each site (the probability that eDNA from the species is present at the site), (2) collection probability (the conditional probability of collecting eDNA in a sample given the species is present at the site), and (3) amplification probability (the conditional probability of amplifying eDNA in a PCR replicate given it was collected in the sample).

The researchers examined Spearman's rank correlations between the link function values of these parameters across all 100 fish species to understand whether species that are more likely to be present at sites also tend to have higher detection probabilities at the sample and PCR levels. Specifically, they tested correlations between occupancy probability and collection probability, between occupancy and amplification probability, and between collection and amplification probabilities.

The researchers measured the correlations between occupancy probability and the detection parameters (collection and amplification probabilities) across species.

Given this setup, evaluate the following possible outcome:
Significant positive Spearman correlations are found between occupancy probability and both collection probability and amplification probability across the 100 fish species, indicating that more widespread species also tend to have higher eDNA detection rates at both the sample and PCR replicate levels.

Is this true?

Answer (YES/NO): YES